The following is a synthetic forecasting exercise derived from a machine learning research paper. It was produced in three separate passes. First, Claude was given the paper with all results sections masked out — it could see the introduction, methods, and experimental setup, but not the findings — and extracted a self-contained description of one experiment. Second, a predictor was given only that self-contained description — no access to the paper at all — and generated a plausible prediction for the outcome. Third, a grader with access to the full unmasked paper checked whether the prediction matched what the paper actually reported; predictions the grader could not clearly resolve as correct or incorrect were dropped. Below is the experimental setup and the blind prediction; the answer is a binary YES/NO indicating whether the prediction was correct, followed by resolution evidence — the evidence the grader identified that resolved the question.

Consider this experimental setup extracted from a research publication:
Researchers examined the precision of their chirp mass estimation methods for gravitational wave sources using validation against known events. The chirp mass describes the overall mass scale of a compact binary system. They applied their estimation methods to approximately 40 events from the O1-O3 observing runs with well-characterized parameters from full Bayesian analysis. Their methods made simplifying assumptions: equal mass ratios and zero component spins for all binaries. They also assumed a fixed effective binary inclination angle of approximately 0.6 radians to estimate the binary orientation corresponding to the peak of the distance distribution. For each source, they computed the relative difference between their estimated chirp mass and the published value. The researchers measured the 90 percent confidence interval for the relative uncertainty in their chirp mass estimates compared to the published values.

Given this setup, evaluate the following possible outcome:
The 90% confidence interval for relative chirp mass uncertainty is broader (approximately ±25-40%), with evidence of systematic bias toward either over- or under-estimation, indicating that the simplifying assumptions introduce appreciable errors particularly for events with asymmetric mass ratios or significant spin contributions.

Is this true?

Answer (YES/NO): NO